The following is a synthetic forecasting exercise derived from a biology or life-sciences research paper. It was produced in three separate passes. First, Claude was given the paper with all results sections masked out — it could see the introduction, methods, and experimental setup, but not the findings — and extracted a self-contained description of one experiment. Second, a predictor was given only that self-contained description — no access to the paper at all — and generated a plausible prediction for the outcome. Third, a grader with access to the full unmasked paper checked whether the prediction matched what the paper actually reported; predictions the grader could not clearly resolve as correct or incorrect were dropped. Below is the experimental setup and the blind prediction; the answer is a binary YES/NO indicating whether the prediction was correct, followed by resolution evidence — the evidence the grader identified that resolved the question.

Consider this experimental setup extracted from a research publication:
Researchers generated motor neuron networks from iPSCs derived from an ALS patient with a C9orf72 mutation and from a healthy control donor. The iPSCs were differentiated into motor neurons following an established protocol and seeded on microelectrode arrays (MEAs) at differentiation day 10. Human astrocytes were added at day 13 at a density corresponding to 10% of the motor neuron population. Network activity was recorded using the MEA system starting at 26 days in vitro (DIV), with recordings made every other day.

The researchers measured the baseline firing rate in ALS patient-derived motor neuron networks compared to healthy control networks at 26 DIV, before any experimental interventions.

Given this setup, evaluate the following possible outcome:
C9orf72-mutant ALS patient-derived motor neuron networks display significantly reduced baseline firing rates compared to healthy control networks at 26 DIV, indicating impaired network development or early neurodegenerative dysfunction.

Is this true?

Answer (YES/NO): NO